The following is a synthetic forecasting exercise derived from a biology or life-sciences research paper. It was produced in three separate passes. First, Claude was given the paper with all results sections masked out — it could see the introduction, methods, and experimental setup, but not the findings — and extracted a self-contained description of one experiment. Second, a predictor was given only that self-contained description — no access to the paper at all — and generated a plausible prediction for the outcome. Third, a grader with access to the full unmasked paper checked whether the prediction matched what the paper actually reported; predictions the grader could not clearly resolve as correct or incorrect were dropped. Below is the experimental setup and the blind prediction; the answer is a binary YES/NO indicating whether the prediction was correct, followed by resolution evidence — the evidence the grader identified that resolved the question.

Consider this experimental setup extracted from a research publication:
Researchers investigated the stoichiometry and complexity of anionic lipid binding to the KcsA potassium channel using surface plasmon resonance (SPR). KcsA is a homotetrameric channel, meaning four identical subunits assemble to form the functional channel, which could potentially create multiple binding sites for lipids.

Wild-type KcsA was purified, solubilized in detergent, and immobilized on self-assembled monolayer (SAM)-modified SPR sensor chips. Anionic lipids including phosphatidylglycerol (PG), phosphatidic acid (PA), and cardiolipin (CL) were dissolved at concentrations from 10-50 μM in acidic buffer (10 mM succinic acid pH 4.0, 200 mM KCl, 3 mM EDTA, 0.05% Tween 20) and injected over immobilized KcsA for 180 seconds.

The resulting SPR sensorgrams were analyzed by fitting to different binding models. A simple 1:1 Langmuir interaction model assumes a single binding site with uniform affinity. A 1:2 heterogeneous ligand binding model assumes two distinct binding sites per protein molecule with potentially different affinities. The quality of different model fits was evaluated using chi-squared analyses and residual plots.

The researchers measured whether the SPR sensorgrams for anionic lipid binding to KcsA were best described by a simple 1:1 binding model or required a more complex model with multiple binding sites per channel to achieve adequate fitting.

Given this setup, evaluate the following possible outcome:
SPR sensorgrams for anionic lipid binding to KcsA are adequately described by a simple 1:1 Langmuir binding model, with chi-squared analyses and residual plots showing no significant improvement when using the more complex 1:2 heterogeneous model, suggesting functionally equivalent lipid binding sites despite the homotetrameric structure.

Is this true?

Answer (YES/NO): NO